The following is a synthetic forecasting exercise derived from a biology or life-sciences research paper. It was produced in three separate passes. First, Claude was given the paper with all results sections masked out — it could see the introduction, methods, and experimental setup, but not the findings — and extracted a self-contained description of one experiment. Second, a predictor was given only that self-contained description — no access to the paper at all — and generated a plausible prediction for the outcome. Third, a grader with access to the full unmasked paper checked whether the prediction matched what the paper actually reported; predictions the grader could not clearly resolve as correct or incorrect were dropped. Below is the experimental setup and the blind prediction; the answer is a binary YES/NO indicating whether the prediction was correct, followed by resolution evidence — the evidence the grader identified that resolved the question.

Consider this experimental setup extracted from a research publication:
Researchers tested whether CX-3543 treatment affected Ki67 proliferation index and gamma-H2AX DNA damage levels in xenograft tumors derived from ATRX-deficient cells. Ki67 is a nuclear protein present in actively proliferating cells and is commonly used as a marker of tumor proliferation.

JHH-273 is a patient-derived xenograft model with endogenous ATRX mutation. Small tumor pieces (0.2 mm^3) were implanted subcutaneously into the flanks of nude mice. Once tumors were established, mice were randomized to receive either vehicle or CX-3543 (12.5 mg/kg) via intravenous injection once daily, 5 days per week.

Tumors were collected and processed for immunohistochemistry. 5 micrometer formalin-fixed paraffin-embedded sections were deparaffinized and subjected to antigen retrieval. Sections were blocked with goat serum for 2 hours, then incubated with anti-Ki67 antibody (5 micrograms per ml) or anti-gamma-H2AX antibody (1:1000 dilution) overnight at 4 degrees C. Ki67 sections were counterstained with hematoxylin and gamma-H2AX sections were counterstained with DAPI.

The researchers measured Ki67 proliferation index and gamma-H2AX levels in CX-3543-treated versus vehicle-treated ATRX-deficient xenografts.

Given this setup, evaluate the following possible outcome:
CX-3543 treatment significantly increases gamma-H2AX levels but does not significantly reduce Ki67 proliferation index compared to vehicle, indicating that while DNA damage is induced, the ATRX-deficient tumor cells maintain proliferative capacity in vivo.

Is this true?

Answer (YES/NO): NO